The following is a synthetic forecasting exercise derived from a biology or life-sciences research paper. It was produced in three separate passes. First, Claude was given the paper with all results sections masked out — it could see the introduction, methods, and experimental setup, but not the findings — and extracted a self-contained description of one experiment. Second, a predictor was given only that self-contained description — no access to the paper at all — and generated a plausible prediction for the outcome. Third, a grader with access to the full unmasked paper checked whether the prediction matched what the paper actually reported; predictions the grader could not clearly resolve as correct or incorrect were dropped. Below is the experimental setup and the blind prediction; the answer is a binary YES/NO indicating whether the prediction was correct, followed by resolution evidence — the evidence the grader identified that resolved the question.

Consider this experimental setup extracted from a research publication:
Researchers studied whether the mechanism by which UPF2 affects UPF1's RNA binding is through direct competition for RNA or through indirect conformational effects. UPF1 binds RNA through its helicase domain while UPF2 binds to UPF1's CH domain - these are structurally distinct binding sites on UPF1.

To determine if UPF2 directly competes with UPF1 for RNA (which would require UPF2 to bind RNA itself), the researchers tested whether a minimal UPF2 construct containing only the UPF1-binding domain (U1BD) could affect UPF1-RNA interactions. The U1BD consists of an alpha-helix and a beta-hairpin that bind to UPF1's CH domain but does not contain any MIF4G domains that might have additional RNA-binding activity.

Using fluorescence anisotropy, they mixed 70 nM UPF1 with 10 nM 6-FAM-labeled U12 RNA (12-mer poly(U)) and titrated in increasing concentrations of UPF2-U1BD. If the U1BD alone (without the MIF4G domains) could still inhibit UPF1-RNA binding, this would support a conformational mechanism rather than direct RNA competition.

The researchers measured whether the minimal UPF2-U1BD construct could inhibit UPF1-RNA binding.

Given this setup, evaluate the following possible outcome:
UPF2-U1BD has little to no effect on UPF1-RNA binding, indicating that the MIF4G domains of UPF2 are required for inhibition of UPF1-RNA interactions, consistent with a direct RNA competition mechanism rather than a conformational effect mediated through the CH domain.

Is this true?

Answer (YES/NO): NO